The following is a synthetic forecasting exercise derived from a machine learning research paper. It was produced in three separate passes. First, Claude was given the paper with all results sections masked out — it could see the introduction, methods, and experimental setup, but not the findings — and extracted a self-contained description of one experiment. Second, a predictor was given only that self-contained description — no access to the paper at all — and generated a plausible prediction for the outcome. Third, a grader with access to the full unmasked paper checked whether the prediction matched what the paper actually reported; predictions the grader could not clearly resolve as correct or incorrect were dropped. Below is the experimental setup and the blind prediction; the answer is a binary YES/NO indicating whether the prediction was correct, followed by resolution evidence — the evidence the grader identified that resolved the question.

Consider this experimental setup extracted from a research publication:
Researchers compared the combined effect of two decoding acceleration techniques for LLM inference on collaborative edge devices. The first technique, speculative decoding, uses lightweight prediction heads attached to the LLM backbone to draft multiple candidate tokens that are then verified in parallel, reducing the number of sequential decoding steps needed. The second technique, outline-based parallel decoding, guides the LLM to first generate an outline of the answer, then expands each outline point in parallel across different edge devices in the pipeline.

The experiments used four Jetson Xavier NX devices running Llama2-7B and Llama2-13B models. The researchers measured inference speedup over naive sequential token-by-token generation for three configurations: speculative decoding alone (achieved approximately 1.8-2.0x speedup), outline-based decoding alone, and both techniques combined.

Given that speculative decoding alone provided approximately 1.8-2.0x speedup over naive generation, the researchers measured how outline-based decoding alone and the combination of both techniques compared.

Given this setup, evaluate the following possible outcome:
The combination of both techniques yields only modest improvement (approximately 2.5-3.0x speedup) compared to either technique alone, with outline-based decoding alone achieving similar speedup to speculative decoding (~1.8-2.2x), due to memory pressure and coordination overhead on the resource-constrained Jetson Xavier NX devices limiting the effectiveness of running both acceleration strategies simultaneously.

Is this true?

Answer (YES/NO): NO